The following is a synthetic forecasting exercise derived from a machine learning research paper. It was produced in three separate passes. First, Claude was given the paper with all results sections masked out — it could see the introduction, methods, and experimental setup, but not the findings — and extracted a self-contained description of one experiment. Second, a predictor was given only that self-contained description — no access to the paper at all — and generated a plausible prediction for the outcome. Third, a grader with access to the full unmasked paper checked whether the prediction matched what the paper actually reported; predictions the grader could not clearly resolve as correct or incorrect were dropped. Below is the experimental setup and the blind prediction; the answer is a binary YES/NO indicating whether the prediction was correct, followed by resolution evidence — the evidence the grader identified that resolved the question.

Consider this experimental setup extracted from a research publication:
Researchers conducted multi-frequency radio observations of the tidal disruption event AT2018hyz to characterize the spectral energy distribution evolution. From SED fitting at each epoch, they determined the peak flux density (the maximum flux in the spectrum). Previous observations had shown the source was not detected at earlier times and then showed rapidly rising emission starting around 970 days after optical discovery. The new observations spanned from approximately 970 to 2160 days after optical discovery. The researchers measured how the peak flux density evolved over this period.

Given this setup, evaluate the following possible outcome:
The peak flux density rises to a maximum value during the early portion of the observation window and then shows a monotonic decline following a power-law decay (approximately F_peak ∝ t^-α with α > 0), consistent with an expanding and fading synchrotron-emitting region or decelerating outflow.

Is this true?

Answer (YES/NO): NO